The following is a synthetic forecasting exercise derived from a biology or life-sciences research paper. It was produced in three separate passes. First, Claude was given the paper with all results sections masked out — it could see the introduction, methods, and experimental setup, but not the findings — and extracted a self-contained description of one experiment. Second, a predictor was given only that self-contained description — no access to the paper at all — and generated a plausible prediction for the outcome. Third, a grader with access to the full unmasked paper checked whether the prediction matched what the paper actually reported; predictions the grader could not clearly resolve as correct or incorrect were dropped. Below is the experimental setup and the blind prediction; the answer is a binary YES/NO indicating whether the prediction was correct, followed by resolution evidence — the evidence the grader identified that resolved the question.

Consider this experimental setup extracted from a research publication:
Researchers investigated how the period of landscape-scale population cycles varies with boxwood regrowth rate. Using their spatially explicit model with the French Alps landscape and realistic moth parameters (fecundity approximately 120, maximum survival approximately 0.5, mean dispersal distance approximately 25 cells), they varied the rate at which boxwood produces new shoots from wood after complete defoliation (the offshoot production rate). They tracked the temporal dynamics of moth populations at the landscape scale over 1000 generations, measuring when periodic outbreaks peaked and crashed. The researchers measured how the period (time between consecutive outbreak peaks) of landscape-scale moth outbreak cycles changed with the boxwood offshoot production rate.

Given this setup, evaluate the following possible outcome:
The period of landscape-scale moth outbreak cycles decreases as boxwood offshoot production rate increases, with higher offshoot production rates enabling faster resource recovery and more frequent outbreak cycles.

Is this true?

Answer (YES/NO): YES